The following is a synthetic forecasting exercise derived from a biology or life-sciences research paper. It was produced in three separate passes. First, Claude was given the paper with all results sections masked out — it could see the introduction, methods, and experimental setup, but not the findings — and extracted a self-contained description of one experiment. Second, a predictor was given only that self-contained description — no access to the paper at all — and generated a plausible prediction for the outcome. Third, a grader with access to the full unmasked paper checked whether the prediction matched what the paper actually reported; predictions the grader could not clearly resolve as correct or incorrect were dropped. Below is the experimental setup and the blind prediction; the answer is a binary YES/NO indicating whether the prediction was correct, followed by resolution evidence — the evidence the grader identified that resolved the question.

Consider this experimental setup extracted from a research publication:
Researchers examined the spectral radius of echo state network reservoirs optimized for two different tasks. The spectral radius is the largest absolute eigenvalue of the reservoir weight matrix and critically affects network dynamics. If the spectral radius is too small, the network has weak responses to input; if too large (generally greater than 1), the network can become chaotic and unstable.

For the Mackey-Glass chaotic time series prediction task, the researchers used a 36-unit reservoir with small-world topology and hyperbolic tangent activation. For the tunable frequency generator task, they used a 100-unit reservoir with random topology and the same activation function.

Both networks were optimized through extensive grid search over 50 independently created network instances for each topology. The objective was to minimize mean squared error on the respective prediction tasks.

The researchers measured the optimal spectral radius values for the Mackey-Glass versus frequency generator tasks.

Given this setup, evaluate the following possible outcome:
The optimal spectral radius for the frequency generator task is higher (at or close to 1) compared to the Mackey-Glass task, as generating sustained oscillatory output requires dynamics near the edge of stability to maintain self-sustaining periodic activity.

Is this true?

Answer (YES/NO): NO